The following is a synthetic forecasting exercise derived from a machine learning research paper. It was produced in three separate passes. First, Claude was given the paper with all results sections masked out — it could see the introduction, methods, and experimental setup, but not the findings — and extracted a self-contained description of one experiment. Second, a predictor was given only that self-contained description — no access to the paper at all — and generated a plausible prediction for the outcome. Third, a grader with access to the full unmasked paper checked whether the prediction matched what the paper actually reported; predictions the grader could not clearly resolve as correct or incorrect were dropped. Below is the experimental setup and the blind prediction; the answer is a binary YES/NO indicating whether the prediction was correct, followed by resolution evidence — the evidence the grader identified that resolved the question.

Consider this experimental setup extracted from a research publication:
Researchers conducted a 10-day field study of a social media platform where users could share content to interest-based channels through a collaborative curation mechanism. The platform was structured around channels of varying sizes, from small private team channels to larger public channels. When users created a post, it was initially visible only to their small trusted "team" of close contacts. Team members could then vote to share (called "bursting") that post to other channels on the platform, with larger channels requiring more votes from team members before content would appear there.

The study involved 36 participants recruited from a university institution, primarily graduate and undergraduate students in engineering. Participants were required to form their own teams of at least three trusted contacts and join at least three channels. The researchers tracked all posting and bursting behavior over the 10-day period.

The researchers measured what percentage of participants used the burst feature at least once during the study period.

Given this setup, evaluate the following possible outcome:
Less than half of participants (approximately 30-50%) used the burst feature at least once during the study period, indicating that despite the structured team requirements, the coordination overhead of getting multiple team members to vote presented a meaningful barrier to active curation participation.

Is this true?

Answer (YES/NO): NO